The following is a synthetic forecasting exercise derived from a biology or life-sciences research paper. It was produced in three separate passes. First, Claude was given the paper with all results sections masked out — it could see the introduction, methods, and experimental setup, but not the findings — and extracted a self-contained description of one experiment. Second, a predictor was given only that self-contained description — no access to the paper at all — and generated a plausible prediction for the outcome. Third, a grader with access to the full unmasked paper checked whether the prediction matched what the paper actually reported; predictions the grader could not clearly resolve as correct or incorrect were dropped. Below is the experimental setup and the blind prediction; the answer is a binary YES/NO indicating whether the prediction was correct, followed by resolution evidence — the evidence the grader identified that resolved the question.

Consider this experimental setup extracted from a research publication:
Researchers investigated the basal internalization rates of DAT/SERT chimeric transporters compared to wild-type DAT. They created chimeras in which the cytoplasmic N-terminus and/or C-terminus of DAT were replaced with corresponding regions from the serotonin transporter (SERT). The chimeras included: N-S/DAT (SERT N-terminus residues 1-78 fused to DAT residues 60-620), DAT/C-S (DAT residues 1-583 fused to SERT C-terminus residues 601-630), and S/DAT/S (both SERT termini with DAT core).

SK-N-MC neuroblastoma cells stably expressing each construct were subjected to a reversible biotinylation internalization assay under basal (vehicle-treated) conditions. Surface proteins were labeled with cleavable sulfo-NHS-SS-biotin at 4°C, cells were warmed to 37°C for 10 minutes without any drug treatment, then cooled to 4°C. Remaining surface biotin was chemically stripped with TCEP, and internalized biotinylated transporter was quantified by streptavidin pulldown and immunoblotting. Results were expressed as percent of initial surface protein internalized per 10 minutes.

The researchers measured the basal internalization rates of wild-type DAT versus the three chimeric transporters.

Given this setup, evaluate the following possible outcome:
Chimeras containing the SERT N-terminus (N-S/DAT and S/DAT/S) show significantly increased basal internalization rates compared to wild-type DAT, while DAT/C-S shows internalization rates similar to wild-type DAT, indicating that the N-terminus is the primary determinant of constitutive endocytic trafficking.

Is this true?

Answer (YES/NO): NO